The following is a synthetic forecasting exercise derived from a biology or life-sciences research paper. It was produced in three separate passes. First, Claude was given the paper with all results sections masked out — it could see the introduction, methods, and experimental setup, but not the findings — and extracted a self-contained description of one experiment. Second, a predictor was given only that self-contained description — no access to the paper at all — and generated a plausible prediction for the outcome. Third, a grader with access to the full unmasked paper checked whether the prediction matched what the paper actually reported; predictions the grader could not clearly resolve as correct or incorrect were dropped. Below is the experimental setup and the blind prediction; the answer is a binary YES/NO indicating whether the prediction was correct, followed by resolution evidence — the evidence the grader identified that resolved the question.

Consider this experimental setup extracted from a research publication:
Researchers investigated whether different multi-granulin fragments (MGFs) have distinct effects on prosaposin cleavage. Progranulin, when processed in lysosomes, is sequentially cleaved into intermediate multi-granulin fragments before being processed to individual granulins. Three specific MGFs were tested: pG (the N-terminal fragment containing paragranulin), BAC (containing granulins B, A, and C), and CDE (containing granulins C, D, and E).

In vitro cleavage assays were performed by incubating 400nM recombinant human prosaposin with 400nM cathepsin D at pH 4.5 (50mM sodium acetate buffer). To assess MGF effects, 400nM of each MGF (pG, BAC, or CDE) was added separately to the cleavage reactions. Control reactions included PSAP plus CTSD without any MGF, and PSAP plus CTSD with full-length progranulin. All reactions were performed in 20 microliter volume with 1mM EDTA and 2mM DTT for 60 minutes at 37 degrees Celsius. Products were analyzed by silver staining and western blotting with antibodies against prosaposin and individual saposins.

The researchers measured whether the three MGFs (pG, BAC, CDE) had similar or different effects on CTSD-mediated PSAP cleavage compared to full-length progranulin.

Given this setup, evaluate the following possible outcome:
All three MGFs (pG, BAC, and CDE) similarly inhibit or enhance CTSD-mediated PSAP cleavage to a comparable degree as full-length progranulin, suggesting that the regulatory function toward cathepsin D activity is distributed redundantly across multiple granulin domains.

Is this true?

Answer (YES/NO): NO